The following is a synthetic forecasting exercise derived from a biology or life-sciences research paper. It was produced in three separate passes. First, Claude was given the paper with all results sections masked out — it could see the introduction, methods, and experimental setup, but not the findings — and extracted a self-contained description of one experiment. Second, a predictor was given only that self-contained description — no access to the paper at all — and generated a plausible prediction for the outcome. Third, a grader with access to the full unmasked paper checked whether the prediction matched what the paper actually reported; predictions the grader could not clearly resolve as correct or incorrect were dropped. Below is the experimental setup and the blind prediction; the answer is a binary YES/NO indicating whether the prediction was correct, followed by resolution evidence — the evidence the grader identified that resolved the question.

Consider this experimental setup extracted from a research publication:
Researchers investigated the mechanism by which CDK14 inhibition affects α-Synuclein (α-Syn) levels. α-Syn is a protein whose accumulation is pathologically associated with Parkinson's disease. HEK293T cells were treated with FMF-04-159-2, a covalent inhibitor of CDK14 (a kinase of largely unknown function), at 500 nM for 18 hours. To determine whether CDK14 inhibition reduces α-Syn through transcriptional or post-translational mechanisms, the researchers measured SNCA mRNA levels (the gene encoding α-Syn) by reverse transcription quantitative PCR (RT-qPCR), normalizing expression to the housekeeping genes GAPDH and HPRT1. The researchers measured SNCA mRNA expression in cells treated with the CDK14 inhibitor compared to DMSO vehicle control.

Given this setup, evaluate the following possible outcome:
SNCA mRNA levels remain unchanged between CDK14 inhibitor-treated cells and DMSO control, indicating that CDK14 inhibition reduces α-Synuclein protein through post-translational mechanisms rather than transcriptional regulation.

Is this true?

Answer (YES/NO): NO